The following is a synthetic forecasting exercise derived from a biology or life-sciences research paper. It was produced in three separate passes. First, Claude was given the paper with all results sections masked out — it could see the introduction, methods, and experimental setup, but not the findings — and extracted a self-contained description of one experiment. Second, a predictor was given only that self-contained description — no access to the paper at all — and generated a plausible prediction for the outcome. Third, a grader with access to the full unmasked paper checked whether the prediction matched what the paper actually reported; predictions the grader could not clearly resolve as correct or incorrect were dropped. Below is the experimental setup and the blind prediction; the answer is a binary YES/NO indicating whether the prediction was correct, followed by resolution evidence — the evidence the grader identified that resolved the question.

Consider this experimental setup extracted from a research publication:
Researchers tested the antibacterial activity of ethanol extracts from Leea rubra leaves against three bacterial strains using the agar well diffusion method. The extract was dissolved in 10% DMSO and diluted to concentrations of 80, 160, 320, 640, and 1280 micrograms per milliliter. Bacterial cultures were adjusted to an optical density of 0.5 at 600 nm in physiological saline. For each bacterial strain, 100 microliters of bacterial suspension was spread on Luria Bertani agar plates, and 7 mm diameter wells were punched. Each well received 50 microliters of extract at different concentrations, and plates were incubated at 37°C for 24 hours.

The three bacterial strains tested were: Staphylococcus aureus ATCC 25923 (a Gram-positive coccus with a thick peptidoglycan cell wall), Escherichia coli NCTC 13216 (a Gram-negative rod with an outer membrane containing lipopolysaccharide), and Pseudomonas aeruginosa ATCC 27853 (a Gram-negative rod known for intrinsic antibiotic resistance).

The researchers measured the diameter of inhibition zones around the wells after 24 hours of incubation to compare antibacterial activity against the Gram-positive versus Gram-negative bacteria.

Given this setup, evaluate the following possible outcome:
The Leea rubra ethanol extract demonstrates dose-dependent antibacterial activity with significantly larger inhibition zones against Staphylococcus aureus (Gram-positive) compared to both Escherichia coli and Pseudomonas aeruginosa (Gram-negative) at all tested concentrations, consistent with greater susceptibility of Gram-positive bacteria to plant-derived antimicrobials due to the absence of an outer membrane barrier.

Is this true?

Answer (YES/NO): NO